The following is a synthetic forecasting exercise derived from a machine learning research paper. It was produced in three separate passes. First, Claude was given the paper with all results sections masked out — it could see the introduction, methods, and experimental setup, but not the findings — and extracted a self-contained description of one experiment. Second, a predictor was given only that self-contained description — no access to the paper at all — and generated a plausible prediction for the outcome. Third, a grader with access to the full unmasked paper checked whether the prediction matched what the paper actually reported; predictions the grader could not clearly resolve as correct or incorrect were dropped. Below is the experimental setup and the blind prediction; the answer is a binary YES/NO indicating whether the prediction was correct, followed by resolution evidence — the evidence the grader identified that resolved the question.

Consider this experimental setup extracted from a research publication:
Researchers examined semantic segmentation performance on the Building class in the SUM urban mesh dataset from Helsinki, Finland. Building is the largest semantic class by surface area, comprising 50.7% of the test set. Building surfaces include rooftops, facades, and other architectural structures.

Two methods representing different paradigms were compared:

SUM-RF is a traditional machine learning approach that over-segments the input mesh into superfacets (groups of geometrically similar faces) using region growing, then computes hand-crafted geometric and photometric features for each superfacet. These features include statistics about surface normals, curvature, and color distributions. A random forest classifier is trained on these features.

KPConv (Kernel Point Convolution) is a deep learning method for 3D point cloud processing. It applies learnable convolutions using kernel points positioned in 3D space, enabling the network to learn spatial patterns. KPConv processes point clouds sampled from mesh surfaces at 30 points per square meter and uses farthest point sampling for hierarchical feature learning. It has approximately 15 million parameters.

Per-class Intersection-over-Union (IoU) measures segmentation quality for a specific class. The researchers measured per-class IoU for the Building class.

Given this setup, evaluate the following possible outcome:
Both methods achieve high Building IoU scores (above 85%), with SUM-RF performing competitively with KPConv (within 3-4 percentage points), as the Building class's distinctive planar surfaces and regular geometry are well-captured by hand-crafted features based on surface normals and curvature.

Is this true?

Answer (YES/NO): YES